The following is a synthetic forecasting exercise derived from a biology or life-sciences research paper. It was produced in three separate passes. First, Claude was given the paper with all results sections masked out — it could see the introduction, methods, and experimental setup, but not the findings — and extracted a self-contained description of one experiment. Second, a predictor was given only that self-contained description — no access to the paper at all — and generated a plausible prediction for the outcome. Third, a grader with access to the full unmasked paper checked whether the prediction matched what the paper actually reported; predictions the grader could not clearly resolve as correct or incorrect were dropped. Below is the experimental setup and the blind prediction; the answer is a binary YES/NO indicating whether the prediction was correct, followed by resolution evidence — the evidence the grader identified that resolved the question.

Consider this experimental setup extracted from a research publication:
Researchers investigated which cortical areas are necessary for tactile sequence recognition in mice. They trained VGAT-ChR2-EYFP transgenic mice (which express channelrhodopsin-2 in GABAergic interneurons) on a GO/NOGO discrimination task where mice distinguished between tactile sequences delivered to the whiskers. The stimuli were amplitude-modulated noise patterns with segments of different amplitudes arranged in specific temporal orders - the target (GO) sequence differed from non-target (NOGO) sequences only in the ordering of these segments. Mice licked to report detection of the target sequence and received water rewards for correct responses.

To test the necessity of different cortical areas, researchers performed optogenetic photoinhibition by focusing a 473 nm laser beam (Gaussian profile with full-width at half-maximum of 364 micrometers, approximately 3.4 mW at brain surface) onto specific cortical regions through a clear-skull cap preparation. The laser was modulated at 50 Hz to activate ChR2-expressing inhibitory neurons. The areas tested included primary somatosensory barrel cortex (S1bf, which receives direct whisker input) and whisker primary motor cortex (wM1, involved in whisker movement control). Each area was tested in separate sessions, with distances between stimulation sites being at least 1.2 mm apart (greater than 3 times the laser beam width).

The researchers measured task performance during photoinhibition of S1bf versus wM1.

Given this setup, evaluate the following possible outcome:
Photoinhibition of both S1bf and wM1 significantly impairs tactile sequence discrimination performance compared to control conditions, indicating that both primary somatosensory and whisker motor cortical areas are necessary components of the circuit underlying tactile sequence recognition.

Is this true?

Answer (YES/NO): NO